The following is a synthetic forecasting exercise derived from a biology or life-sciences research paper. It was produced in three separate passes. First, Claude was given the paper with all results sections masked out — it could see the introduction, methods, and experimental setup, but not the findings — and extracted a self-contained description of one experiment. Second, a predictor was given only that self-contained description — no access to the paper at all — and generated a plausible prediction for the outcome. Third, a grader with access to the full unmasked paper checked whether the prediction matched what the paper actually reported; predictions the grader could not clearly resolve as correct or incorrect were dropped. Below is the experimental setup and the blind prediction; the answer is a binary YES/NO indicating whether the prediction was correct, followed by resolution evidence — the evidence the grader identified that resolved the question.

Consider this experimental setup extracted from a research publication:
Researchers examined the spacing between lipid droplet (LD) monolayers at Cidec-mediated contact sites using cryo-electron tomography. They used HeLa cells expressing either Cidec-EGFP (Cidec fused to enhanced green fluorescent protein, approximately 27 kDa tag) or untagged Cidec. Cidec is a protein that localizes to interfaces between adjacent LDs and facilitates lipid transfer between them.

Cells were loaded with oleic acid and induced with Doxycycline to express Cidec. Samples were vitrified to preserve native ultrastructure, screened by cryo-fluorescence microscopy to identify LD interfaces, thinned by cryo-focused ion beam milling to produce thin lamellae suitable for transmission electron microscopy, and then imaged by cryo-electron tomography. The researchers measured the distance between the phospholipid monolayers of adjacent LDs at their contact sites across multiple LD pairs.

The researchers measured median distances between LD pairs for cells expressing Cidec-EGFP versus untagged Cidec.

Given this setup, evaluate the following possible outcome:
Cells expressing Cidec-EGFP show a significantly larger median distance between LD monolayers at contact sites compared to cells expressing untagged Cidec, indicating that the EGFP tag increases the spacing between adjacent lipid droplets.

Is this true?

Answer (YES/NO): YES